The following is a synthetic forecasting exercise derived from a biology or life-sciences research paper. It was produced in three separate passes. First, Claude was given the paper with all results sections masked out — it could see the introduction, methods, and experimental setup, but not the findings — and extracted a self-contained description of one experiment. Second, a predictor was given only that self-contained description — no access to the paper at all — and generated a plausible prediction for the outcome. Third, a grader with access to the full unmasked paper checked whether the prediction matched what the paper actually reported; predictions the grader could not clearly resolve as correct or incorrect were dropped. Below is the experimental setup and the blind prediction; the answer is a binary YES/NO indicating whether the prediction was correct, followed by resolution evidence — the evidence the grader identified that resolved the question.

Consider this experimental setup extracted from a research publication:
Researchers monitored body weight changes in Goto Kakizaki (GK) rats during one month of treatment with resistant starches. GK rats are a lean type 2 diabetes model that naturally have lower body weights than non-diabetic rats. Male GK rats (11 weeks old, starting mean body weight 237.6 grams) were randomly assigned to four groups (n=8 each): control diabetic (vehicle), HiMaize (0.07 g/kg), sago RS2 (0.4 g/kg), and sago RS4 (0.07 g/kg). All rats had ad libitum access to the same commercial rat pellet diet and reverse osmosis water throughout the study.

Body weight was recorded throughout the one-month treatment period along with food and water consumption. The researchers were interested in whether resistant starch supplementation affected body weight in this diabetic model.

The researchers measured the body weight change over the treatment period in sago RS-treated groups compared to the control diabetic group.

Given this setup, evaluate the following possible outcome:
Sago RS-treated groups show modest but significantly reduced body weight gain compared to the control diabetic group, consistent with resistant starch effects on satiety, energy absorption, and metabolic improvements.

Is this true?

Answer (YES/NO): YES